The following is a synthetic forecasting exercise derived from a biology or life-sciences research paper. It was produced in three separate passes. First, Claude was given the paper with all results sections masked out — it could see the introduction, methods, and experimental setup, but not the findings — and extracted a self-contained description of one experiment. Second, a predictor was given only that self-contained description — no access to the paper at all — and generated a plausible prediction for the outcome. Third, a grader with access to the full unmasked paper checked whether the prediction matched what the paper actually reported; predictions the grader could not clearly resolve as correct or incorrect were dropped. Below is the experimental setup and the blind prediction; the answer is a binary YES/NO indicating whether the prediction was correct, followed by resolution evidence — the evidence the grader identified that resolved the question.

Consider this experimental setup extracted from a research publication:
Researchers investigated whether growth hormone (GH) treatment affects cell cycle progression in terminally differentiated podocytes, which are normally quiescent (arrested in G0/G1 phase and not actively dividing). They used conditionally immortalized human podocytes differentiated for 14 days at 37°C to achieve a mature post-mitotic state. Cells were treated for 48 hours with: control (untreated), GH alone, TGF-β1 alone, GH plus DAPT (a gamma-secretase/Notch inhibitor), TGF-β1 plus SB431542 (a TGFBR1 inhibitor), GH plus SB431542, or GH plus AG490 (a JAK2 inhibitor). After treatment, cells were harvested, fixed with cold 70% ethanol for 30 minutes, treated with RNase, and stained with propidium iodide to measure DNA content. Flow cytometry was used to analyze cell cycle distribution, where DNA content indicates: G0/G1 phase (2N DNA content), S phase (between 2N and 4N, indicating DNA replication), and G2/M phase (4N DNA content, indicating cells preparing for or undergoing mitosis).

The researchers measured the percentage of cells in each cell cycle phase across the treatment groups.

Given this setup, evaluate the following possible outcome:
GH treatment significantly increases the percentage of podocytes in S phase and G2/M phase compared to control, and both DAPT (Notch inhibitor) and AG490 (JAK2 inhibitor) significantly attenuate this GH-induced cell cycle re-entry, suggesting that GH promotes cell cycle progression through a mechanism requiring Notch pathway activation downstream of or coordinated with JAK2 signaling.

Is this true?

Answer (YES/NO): YES